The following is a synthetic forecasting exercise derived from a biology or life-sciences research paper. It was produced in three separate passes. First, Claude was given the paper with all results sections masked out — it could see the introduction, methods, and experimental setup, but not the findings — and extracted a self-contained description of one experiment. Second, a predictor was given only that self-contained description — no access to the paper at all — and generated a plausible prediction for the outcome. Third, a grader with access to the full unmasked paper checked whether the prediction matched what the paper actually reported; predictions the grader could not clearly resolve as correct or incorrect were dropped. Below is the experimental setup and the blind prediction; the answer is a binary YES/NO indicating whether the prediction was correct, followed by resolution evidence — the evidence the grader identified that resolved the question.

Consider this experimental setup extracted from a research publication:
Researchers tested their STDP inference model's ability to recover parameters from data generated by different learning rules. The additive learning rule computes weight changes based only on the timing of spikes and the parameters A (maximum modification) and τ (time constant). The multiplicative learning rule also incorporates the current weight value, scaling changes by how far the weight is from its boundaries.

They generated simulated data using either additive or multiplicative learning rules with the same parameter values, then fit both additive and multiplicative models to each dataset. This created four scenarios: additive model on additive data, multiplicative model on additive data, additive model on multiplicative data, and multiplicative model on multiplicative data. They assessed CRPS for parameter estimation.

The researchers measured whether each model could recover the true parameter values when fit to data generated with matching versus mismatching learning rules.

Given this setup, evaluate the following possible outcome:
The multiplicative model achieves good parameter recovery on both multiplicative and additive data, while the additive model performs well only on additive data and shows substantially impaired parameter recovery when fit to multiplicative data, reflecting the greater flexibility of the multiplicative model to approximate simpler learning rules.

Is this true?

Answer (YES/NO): NO